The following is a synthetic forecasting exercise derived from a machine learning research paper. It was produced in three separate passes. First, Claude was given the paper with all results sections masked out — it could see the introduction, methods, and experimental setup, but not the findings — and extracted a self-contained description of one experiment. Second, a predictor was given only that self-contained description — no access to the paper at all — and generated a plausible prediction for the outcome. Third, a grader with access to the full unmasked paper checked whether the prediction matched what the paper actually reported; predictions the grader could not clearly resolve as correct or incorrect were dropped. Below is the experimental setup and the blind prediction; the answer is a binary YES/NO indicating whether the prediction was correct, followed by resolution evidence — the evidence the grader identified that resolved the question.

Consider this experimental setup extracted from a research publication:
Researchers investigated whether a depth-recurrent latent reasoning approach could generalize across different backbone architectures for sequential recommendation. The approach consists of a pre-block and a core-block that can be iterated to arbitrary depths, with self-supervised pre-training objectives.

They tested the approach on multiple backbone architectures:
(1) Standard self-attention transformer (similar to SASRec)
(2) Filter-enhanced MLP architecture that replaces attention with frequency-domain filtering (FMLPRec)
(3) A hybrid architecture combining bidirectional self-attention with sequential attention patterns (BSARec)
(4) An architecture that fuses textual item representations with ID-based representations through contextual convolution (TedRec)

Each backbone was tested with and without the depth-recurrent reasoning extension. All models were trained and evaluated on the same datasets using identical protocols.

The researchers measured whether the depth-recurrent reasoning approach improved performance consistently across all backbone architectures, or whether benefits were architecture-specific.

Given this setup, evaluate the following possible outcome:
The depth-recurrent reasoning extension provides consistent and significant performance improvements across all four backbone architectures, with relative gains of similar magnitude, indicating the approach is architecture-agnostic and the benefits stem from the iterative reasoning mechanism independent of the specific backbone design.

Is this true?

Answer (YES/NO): NO